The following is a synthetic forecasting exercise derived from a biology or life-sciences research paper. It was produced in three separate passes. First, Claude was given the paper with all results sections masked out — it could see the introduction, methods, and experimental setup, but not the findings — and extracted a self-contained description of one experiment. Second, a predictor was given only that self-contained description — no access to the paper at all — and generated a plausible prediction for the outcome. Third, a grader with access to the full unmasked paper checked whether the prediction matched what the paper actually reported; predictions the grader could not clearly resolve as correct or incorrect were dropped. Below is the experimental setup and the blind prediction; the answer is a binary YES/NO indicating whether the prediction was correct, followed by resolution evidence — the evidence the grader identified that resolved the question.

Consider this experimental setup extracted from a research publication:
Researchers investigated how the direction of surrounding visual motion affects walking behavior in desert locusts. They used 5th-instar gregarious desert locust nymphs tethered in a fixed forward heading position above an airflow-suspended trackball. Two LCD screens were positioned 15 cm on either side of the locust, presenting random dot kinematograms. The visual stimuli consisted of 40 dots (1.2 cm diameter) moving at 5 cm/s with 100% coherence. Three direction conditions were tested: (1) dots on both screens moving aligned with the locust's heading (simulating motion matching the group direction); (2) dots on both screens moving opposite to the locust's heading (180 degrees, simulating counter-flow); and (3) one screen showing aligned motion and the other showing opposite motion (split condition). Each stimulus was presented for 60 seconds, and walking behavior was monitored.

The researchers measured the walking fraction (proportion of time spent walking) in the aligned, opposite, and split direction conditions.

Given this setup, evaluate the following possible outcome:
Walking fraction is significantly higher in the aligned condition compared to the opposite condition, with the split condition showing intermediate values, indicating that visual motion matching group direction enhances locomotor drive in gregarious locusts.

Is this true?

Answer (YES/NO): NO